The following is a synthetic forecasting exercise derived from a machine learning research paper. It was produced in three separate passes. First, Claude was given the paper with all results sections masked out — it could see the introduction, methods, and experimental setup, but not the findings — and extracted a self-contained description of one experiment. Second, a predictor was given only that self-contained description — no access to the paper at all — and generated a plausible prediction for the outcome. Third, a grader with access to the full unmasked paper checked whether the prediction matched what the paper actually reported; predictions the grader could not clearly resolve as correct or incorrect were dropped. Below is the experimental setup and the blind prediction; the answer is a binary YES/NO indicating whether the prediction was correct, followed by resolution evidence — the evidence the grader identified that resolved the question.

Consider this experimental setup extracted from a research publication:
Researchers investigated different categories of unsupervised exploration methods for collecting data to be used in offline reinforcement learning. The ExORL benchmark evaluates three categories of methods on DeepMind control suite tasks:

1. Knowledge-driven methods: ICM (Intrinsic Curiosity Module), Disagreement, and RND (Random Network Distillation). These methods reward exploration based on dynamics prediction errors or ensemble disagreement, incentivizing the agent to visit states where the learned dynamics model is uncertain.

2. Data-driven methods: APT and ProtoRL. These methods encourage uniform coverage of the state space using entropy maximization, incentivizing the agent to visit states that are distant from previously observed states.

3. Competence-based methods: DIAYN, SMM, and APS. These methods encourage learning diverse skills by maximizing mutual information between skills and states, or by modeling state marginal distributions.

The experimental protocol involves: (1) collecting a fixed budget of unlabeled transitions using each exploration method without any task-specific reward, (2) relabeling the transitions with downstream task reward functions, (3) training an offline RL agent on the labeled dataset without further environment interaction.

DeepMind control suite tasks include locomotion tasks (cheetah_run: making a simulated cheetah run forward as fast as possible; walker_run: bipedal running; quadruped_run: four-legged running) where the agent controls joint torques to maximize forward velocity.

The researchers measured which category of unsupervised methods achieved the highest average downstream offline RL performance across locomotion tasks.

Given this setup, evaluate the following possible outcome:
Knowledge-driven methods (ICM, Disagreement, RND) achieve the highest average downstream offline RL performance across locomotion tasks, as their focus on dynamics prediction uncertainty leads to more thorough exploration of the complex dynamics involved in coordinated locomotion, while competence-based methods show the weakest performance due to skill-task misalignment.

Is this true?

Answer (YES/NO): NO